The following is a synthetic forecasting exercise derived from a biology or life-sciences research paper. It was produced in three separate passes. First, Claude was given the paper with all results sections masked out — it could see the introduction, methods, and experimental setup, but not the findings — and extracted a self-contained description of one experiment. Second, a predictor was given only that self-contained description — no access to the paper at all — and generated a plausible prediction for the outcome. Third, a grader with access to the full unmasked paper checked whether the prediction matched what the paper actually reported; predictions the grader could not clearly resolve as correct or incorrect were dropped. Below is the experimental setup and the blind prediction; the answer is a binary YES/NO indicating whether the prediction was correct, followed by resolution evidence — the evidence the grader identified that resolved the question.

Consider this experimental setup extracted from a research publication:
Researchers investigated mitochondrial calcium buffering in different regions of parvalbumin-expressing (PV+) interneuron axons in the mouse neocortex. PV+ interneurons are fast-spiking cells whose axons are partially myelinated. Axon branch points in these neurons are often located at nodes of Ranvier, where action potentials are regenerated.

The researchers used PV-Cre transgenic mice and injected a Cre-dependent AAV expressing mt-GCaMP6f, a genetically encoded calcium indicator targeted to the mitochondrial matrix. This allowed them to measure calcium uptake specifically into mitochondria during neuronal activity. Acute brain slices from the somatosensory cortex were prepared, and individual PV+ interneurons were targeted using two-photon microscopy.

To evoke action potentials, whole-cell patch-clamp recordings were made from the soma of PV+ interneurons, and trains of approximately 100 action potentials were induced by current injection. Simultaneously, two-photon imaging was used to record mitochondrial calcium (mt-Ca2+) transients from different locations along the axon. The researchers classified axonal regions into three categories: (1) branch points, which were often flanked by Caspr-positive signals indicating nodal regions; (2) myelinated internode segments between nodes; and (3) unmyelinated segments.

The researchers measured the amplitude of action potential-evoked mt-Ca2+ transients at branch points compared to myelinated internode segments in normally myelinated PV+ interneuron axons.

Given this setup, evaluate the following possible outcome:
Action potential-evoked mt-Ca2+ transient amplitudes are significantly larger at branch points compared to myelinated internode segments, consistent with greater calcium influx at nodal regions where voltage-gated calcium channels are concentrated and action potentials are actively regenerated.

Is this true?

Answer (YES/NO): YES